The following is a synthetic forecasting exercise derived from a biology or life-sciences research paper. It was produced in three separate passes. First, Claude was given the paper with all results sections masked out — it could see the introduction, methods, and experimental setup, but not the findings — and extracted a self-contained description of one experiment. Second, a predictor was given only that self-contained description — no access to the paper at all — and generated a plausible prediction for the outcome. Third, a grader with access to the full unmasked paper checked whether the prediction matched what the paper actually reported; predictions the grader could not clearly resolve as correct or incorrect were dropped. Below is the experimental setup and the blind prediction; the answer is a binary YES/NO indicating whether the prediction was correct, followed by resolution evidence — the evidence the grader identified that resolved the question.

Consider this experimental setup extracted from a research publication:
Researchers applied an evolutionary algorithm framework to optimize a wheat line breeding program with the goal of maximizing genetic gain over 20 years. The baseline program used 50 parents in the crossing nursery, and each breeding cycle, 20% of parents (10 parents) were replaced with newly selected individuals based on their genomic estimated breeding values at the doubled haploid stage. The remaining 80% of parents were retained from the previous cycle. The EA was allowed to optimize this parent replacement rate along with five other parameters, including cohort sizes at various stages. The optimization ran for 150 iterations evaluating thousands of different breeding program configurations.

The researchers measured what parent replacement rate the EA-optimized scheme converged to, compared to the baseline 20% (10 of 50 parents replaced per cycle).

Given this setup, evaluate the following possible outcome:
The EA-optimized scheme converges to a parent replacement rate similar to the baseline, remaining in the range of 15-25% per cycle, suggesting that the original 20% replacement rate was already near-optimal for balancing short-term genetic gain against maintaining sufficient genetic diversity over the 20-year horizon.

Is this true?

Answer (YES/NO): NO